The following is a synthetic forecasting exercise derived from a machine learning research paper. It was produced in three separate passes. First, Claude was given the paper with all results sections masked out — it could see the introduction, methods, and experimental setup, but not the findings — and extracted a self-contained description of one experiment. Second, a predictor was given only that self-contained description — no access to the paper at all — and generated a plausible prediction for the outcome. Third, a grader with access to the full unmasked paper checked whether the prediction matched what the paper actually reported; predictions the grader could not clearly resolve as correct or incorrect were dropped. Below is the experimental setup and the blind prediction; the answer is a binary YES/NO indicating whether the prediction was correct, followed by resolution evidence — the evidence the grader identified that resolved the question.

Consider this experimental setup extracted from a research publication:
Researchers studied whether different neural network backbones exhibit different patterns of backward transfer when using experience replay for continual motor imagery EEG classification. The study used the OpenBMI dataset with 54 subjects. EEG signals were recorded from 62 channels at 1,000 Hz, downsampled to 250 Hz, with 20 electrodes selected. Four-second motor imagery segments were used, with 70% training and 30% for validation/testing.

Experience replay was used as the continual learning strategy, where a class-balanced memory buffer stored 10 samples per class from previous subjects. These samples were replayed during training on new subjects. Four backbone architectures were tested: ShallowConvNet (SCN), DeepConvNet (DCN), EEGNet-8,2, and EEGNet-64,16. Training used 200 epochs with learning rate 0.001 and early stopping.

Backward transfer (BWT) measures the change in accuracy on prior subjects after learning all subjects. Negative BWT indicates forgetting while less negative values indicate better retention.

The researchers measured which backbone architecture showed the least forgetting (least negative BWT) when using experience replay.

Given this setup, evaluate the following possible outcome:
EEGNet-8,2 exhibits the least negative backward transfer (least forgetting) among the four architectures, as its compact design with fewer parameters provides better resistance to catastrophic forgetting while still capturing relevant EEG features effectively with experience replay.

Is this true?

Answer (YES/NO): YES